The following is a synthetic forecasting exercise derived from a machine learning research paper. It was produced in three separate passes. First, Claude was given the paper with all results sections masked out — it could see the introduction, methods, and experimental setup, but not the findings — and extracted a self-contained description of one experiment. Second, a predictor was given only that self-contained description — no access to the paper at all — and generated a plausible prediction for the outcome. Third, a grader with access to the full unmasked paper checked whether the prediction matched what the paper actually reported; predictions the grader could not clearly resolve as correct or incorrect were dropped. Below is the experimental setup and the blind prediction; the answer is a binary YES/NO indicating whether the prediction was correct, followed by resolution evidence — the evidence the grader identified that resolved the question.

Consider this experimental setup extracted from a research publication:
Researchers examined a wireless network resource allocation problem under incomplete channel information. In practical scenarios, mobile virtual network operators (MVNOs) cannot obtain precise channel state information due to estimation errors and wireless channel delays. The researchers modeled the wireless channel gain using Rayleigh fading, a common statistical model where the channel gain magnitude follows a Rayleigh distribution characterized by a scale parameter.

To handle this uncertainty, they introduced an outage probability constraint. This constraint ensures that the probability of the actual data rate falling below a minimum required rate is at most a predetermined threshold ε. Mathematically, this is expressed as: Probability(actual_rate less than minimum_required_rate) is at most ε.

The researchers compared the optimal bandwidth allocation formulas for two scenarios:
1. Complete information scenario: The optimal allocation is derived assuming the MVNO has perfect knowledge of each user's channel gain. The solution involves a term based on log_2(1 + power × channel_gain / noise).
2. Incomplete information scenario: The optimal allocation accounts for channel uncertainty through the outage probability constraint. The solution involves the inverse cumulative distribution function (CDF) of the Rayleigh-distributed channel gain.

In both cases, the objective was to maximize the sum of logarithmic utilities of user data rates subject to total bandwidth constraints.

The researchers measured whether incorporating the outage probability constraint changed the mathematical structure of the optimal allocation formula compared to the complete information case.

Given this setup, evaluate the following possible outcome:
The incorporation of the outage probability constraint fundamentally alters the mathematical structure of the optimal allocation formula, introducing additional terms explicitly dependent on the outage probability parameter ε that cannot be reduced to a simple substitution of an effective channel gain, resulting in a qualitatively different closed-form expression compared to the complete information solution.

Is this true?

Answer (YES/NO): NO